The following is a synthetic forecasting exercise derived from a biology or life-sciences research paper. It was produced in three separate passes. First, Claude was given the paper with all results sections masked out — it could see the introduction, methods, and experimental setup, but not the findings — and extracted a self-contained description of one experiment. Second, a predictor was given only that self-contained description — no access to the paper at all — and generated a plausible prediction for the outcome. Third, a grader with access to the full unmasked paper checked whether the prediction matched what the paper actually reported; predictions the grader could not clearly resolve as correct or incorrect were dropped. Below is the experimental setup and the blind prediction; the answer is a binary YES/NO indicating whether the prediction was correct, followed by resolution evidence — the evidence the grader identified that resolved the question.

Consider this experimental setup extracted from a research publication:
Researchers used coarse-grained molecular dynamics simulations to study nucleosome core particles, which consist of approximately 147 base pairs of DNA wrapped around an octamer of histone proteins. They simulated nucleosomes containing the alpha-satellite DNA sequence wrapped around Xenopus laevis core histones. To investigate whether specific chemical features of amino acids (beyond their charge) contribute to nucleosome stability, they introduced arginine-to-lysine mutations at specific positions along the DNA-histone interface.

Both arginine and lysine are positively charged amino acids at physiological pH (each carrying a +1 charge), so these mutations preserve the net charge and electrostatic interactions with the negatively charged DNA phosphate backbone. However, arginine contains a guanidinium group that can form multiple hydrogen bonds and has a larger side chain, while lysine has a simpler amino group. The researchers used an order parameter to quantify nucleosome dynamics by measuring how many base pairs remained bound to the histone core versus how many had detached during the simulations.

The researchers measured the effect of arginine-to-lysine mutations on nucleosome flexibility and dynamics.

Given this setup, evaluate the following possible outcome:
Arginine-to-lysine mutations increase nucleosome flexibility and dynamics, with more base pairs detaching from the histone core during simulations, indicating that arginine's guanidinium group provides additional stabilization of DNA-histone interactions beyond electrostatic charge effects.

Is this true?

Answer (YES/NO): YES